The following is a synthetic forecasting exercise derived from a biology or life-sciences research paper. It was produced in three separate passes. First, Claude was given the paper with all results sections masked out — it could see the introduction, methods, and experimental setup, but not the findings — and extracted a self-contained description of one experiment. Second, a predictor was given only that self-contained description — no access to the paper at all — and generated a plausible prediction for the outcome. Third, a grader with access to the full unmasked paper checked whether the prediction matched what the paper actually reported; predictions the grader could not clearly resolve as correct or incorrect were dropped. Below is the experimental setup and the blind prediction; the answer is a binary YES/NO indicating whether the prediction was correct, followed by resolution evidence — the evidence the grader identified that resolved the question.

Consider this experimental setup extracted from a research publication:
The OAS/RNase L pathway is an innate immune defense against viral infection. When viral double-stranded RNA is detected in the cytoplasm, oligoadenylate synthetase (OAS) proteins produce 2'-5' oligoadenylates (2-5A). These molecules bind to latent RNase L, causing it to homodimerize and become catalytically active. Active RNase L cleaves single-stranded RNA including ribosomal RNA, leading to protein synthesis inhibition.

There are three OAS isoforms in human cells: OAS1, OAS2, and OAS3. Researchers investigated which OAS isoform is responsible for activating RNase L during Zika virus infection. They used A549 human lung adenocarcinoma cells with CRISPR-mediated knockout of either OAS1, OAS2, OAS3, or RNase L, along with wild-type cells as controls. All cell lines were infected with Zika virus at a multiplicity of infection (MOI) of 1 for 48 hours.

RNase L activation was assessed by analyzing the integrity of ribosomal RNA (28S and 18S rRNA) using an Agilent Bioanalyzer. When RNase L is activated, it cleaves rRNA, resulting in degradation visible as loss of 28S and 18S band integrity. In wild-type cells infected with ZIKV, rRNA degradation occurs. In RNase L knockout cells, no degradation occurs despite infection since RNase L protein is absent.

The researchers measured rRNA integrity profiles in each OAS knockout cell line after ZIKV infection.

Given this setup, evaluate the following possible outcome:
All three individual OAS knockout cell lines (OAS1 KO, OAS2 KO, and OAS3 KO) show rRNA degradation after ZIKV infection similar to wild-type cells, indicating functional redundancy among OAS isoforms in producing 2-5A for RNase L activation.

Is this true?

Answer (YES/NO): NO